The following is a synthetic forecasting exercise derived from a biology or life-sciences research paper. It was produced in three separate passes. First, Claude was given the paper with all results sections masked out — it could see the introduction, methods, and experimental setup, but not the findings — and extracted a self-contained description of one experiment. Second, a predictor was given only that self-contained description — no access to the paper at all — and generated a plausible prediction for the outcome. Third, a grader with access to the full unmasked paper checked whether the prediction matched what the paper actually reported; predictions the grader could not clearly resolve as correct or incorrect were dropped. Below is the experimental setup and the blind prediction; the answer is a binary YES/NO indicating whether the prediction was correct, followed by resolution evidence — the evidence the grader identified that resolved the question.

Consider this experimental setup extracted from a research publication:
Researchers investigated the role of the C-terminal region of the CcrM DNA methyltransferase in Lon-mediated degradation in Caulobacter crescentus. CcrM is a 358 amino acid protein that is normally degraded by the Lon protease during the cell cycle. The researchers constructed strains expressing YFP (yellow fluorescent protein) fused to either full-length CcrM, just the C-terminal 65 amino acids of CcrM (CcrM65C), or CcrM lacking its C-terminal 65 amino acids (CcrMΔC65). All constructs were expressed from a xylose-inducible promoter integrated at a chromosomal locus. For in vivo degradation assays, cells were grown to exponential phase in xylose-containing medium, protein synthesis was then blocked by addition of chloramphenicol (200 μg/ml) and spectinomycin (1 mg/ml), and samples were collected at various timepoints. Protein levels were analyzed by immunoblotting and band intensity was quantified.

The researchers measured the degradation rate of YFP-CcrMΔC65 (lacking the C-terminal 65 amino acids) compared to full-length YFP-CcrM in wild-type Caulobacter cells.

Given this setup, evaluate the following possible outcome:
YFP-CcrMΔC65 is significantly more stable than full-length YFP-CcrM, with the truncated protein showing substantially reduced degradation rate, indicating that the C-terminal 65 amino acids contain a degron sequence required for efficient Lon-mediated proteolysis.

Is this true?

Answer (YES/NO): YES